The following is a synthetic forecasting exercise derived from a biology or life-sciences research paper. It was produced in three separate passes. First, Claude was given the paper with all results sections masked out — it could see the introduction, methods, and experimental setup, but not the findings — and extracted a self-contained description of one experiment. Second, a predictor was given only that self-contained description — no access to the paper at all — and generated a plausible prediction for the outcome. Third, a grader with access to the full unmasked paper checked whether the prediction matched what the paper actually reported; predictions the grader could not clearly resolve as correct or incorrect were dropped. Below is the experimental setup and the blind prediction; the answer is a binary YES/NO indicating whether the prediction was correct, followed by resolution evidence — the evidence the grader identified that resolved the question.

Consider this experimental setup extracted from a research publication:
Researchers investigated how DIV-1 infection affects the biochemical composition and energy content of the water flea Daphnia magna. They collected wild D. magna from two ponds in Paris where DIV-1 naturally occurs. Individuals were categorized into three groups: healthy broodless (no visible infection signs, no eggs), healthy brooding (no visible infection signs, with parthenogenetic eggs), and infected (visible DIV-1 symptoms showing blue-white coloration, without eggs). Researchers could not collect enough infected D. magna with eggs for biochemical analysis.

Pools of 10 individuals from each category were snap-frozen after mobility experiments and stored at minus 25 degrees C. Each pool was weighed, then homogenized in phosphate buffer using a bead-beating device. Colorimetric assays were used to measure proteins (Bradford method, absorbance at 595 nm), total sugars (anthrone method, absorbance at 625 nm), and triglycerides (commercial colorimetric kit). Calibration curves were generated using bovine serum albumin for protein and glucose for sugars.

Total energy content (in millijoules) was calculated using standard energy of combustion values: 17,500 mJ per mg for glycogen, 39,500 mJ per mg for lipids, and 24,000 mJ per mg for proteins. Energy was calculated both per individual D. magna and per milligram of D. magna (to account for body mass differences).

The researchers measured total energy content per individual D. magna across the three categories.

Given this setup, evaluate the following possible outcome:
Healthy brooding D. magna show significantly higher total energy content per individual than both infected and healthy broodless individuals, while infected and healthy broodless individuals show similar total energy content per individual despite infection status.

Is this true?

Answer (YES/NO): NO